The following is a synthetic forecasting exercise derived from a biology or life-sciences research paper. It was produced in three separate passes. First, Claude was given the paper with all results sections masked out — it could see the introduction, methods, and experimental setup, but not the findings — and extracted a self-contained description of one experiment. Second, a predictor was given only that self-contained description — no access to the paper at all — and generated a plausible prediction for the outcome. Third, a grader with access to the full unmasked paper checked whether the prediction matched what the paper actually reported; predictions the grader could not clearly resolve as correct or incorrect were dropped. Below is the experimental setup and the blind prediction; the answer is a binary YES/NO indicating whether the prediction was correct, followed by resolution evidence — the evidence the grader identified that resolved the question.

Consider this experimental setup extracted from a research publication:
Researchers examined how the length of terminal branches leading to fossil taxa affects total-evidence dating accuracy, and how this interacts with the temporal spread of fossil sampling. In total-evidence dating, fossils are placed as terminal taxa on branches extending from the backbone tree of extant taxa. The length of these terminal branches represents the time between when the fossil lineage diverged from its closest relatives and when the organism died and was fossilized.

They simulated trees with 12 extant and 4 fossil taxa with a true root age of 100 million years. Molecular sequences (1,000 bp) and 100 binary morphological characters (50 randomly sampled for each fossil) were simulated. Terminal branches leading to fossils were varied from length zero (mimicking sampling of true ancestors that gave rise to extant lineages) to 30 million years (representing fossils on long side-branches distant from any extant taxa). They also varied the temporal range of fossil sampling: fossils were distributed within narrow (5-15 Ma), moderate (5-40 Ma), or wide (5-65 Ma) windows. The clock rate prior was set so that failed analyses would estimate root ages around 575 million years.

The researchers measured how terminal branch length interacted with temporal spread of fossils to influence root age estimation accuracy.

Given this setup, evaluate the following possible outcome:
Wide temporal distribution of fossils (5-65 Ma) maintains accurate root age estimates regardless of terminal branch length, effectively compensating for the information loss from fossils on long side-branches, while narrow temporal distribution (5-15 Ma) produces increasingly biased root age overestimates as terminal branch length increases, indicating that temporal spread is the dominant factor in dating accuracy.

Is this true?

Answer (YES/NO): NO